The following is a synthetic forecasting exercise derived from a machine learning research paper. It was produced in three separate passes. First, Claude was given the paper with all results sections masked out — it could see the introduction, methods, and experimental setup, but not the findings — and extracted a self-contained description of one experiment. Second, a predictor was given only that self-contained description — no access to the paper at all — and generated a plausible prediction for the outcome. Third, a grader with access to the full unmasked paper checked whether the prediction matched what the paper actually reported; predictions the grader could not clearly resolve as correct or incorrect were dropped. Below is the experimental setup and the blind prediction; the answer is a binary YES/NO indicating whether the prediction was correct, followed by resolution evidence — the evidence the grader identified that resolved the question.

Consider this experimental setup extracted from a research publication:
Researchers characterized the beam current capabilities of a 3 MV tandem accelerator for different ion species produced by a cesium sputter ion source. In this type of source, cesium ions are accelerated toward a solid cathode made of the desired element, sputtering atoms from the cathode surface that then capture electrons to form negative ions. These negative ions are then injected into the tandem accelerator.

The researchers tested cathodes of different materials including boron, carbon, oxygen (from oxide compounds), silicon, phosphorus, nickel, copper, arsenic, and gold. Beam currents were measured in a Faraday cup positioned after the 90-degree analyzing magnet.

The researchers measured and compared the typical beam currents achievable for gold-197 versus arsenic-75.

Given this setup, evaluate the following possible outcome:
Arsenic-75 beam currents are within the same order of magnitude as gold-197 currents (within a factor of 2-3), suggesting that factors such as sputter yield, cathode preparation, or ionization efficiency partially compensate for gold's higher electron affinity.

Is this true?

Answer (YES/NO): NO